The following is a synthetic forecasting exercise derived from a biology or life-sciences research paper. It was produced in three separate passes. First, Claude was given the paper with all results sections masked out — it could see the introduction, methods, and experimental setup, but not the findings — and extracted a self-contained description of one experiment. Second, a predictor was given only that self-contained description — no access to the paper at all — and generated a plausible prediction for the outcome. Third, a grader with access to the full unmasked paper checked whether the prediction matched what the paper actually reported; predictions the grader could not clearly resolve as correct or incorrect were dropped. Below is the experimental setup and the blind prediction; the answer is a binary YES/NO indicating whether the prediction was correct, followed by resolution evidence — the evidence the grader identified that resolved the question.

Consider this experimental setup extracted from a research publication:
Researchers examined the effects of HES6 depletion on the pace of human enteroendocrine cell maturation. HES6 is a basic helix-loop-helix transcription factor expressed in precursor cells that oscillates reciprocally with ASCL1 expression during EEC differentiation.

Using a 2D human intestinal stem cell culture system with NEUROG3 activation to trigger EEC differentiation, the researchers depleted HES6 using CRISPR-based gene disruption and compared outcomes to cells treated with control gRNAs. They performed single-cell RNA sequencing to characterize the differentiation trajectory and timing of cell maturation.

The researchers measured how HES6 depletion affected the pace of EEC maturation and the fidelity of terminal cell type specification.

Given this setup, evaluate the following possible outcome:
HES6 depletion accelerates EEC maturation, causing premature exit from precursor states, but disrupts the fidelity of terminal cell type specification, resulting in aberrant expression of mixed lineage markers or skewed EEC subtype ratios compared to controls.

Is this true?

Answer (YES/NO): YES